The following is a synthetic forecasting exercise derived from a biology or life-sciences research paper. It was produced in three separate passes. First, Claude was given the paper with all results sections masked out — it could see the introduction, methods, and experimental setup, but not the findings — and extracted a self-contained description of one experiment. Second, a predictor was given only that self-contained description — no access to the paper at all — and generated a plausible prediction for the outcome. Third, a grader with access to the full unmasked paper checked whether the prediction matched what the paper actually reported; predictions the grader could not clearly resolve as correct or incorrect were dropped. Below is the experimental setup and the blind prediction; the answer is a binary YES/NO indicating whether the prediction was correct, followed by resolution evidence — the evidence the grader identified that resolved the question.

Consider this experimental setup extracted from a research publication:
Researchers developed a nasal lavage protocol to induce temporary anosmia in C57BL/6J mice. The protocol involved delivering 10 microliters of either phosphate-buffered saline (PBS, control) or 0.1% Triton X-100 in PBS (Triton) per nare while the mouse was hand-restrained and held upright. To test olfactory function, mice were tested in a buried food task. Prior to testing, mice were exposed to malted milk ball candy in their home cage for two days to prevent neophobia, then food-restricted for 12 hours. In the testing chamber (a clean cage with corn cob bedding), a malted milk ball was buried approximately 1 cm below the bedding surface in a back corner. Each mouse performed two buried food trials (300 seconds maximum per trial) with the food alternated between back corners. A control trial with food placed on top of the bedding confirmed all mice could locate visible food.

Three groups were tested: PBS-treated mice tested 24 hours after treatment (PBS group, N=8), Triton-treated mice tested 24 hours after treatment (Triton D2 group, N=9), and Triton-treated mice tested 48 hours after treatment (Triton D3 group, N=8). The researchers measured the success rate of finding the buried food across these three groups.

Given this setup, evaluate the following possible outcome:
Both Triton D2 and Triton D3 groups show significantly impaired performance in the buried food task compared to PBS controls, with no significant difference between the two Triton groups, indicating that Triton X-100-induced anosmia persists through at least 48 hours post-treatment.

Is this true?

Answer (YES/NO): NO